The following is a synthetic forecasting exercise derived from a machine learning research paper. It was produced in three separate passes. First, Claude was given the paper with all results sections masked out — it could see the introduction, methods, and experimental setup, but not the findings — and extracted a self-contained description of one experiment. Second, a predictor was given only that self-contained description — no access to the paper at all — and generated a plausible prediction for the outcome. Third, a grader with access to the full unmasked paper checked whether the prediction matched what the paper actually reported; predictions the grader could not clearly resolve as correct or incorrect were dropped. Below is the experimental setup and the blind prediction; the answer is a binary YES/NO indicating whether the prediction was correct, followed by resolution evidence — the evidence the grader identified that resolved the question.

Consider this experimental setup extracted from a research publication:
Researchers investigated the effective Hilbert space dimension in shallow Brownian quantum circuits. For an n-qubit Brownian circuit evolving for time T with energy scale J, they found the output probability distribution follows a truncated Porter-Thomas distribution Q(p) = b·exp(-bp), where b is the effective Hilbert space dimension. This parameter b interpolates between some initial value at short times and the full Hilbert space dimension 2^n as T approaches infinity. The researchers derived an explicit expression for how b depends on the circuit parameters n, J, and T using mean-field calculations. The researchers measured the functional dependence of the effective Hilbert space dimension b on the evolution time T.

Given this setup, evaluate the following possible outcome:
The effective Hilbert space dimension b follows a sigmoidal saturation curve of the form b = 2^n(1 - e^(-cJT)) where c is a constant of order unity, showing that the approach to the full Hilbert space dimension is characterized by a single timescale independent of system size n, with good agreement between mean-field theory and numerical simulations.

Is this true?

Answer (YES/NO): NO